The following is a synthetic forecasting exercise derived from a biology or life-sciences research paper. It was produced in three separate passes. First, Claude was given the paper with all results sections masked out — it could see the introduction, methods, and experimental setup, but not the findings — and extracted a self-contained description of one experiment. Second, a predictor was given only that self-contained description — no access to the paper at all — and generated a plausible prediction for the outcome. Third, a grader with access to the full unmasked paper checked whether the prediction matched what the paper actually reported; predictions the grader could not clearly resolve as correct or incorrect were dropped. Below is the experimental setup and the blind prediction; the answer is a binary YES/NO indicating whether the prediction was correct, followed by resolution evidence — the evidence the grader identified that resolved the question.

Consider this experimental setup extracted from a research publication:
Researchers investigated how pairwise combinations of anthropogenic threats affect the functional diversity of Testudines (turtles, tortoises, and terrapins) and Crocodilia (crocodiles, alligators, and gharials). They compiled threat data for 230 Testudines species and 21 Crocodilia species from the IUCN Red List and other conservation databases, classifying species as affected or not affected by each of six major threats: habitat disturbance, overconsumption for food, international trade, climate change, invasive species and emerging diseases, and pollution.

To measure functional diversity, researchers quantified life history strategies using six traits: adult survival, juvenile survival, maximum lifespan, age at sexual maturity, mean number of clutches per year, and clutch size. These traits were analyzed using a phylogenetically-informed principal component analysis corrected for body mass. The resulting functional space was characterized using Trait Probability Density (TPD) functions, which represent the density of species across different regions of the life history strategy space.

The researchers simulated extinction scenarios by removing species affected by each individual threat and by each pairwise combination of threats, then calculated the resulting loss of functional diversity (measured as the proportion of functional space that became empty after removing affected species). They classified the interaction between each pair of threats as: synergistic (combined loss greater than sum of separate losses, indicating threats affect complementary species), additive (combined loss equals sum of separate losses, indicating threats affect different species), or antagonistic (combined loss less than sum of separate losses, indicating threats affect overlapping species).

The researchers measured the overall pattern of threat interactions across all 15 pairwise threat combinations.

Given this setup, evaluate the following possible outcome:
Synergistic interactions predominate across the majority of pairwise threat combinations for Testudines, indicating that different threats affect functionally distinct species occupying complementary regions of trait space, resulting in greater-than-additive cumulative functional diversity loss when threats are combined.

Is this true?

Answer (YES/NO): NO